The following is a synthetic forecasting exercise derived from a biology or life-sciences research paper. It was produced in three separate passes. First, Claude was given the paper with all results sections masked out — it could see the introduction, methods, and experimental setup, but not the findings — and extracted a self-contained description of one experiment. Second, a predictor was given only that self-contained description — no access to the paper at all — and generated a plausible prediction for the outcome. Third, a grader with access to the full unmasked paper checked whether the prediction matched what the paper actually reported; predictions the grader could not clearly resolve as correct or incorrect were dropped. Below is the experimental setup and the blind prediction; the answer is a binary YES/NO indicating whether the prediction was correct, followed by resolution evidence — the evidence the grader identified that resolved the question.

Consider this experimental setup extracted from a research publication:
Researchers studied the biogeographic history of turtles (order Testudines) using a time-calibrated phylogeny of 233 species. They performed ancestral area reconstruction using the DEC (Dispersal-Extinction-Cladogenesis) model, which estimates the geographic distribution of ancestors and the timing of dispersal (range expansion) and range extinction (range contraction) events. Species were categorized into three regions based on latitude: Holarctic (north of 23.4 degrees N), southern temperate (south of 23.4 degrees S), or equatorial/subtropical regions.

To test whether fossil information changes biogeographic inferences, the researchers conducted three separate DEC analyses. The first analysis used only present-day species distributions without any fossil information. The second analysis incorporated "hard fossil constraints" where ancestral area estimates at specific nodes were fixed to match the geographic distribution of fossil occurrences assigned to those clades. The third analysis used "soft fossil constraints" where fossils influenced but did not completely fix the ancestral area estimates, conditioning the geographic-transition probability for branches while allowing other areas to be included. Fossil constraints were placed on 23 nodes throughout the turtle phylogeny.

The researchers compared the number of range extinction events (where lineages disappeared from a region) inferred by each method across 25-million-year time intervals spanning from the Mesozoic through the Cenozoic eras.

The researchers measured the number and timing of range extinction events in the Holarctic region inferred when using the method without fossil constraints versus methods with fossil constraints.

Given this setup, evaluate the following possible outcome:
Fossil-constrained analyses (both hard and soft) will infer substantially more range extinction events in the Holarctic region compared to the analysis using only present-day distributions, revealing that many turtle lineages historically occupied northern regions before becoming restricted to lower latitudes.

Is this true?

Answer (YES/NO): YES